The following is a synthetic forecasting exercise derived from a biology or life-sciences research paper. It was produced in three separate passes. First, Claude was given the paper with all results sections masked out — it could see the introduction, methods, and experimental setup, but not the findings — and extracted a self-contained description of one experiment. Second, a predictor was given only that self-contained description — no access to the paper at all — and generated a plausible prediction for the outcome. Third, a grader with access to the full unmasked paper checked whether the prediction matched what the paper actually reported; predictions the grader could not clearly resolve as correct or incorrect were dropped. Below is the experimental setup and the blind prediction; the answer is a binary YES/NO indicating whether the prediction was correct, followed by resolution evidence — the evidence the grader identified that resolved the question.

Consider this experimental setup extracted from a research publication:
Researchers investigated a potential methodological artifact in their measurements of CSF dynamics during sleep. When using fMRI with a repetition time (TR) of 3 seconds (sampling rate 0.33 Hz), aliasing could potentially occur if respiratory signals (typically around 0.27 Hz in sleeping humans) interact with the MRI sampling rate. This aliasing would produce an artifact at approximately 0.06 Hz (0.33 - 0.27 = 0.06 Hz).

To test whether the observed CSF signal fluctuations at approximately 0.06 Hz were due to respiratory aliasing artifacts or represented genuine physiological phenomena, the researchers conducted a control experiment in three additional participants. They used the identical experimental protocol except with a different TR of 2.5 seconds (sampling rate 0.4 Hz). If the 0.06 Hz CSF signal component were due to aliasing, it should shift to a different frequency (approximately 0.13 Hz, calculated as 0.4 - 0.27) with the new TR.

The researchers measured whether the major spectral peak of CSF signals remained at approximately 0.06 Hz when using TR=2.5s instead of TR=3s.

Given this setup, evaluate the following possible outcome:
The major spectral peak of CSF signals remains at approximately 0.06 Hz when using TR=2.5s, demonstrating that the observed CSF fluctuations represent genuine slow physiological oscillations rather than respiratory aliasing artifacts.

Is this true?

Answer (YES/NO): YES